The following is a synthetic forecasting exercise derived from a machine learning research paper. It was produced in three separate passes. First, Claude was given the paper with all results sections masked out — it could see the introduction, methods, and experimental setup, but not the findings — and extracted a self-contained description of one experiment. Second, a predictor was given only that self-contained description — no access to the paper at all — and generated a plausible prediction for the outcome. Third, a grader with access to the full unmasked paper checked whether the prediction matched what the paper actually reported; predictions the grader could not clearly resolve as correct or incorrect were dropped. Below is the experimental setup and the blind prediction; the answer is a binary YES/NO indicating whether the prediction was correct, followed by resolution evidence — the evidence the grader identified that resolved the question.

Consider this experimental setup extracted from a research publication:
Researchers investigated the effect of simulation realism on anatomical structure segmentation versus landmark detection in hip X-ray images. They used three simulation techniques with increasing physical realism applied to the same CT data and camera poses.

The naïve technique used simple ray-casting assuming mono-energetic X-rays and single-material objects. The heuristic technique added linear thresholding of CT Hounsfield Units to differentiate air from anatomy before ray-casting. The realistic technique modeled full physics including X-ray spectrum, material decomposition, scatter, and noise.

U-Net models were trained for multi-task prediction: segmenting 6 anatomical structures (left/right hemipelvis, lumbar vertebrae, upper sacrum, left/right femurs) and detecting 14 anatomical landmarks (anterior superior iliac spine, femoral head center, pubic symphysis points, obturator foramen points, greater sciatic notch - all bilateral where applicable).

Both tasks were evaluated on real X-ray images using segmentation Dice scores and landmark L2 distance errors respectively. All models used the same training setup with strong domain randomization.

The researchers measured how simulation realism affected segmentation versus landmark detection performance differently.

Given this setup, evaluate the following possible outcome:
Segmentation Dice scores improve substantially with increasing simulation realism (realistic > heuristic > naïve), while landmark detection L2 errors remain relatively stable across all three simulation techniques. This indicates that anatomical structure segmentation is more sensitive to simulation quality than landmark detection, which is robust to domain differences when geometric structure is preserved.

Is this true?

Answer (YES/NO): NO